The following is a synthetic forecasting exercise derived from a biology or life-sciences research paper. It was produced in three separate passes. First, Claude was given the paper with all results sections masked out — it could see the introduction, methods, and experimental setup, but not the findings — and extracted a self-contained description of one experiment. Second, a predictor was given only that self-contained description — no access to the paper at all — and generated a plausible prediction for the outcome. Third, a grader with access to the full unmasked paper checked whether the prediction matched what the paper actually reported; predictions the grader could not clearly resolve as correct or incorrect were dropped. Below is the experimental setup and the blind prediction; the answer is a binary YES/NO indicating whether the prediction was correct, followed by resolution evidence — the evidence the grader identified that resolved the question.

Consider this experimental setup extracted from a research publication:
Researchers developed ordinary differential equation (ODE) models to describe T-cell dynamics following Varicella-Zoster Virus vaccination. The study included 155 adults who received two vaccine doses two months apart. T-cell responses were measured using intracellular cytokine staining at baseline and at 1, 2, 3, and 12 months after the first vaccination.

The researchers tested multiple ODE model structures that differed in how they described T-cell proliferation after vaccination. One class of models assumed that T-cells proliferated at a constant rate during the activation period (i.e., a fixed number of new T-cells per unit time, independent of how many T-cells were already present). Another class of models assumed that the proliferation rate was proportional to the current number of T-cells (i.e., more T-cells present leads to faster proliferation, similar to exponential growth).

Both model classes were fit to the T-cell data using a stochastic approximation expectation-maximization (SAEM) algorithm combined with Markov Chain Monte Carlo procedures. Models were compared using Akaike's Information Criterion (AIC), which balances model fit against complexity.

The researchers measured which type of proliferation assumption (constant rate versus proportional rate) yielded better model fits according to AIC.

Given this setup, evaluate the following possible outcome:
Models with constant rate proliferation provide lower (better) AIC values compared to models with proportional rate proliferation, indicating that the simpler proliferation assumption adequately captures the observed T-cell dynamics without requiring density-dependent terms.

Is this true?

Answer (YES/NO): YES